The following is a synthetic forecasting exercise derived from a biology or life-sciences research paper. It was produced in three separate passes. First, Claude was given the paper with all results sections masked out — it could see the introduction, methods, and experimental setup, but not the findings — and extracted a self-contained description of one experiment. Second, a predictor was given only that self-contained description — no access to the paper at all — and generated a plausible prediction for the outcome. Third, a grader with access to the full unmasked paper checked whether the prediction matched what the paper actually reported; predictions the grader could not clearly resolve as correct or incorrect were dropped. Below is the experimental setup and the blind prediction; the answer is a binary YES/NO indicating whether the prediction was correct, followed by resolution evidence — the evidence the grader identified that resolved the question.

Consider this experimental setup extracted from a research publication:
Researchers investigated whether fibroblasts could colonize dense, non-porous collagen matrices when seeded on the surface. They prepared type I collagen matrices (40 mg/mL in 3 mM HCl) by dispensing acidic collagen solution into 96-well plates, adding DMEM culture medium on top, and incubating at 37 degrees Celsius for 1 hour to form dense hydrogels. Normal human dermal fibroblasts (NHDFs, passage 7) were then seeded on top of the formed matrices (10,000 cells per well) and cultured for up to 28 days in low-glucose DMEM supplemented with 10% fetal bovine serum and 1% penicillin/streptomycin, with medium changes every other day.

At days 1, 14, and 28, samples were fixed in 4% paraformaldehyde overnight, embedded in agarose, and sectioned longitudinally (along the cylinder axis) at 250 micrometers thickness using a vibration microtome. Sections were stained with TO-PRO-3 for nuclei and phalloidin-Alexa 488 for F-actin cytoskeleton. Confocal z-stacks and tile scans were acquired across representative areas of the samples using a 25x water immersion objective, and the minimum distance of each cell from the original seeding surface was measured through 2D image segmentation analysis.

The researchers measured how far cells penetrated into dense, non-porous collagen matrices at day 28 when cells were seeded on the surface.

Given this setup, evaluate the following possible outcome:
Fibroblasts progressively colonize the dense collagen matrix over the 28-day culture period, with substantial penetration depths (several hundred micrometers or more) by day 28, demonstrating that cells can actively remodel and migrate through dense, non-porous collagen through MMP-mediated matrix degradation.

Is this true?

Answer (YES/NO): NO